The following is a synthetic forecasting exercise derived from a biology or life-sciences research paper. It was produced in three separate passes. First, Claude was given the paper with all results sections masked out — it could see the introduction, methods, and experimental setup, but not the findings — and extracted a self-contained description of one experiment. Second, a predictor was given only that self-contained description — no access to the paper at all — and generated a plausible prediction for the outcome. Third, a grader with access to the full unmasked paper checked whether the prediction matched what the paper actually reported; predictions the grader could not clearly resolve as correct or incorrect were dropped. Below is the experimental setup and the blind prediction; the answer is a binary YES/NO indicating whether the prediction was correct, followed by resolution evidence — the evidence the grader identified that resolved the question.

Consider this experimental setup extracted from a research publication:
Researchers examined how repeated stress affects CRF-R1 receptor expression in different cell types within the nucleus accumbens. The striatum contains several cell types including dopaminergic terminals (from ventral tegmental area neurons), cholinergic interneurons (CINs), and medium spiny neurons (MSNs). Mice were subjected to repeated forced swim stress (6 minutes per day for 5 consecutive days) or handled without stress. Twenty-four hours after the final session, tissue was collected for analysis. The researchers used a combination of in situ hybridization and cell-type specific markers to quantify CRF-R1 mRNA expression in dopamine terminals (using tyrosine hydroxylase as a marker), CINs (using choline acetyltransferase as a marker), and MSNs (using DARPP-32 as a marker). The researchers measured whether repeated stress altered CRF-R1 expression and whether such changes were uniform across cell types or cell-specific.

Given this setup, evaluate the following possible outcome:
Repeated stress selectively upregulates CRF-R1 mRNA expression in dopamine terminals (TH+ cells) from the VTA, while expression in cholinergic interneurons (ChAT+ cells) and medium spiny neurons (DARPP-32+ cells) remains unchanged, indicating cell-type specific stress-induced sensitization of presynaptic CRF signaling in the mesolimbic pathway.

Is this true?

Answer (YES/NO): YES